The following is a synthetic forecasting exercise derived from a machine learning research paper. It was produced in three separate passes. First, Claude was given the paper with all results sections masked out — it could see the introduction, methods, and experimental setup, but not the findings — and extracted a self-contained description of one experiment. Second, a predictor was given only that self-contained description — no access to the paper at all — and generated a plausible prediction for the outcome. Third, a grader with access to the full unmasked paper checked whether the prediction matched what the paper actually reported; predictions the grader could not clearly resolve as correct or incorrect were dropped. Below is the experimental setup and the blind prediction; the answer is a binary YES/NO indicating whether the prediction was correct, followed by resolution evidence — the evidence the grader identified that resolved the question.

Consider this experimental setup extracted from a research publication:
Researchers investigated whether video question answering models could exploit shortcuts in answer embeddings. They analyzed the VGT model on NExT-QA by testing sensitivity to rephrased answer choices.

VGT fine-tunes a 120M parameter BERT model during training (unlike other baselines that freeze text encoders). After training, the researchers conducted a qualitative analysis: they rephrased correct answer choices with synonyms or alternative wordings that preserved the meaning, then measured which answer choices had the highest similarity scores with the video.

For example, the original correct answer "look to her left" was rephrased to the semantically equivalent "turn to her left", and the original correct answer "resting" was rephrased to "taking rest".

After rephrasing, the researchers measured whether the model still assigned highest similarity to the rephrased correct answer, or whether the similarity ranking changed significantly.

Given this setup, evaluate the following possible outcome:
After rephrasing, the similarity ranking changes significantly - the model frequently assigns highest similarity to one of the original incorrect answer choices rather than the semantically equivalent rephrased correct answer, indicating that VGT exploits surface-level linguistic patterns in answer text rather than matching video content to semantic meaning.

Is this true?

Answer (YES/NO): YES